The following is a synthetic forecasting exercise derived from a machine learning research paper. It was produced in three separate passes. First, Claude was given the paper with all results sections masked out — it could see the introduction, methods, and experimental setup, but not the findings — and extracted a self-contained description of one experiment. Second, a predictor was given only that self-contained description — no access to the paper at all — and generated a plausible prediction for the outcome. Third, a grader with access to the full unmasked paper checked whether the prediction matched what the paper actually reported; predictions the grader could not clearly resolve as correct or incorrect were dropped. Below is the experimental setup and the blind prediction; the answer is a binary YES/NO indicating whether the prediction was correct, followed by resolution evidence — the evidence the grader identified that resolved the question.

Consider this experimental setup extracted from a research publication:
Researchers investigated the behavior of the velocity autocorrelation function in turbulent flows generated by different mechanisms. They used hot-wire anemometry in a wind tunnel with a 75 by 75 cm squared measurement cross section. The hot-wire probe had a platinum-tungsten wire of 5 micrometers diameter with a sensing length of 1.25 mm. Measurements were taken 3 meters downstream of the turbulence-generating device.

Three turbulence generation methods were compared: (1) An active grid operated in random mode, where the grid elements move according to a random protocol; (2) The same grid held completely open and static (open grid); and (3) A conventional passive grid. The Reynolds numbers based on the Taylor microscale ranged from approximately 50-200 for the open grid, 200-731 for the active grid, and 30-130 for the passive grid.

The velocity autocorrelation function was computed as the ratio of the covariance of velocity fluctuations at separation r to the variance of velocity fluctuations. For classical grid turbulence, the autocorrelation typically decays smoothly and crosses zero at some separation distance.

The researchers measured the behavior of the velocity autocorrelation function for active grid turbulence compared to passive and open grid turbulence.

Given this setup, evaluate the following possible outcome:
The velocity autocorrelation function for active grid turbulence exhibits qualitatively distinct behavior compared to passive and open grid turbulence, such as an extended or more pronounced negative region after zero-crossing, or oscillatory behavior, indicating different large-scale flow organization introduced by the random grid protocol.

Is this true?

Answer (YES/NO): NO